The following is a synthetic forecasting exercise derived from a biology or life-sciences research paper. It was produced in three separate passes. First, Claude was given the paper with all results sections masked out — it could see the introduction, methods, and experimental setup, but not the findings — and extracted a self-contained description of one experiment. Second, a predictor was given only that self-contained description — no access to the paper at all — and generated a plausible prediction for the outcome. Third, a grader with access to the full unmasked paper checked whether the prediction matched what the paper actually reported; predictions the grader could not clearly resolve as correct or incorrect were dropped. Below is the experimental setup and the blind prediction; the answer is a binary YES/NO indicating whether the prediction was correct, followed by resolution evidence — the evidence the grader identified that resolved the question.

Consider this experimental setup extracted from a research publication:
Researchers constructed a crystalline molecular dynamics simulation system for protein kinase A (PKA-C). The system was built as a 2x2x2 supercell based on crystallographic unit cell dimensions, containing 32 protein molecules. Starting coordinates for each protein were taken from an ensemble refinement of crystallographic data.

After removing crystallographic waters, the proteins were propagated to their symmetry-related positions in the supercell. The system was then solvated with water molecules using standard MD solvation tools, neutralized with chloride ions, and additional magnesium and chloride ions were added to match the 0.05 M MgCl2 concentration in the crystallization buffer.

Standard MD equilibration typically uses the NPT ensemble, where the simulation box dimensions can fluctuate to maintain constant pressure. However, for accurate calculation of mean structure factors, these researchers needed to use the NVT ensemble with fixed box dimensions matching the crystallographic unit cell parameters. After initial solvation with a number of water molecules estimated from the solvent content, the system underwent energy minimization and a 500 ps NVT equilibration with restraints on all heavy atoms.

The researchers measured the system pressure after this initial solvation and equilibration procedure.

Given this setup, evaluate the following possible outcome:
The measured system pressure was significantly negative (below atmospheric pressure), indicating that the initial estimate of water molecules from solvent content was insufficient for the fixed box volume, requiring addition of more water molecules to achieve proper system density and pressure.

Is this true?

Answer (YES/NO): YES